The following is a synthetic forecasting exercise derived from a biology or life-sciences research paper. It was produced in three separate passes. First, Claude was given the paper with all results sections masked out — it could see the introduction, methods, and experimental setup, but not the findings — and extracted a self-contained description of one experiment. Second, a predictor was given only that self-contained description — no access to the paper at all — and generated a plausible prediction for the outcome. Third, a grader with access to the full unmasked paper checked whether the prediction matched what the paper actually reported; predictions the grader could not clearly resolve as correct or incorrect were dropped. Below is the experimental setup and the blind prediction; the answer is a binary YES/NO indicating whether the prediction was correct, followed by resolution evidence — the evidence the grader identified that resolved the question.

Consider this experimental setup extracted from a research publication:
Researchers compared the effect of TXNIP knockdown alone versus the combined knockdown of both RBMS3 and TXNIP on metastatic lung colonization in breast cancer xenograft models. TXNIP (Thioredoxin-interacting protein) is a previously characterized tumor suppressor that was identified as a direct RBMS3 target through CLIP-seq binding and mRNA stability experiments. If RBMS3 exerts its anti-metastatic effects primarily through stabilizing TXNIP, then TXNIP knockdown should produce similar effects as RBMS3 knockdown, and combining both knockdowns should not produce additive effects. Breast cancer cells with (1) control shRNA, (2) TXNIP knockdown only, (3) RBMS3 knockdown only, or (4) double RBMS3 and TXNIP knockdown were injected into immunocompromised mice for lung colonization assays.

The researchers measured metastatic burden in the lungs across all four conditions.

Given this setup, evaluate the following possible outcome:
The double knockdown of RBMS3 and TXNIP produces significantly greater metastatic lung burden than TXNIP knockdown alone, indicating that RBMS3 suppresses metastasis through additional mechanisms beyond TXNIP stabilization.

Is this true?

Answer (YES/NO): NO